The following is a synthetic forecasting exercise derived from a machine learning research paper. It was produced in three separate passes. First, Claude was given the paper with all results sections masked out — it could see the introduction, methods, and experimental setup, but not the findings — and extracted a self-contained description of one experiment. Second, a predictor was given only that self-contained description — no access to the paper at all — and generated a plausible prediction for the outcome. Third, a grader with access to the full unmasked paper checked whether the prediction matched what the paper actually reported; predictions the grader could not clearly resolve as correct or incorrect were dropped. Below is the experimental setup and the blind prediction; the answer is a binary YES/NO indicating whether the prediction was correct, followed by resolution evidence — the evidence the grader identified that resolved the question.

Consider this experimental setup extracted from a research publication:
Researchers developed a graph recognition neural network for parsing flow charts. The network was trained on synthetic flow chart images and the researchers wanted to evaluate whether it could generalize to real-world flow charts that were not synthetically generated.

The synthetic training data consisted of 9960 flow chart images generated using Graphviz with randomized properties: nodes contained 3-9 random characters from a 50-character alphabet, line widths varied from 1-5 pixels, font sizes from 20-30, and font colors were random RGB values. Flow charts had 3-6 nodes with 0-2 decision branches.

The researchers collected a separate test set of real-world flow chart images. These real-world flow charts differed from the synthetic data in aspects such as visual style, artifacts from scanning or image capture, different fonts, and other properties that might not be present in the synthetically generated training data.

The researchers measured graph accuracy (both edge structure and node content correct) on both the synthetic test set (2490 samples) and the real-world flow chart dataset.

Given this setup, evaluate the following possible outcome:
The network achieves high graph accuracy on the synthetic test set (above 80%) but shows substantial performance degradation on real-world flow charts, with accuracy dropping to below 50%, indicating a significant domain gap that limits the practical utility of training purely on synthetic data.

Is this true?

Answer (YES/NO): NO